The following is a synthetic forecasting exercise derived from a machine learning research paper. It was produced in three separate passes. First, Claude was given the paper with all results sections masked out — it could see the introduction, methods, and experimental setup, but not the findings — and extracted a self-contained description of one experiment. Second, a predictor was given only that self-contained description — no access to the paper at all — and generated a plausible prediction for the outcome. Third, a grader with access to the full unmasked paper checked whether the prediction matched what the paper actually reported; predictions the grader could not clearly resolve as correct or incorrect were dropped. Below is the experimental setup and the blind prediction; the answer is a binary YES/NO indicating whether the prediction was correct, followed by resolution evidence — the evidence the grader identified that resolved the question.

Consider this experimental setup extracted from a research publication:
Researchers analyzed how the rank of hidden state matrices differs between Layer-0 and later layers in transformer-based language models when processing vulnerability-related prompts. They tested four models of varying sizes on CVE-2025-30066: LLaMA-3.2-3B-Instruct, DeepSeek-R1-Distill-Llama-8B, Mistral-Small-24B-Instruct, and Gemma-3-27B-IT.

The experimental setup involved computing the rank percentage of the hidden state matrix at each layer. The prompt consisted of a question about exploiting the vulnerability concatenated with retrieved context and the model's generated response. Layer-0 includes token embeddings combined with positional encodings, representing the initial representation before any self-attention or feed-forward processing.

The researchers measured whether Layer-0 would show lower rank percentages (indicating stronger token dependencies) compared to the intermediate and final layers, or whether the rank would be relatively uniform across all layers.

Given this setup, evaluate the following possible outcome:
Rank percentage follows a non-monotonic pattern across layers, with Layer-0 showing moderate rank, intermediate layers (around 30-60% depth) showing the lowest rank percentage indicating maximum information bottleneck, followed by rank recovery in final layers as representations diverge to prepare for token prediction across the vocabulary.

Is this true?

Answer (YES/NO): NO